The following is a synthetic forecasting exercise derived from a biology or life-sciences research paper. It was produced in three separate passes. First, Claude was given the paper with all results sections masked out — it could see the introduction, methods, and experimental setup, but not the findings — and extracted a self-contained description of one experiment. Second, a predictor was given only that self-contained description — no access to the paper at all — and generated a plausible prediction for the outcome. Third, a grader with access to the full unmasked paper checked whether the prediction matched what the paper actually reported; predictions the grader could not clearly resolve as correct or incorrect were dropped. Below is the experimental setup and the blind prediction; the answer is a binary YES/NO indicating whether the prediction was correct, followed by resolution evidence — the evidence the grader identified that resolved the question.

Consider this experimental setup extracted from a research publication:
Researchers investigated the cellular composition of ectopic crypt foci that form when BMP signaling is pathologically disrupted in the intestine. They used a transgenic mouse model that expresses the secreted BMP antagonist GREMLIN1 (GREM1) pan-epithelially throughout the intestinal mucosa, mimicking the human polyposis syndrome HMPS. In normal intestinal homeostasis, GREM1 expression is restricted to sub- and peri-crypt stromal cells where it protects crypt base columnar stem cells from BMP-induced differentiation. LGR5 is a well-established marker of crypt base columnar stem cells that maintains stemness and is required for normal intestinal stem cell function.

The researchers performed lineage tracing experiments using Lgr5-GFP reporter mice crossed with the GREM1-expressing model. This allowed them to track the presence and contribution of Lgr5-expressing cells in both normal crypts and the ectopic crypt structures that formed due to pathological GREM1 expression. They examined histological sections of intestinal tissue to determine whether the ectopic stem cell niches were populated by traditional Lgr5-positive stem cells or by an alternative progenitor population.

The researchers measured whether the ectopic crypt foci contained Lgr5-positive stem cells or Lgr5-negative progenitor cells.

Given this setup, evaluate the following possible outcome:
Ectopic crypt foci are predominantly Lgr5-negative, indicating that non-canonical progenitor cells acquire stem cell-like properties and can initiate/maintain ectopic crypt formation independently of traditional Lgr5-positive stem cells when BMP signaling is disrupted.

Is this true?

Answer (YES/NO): YES